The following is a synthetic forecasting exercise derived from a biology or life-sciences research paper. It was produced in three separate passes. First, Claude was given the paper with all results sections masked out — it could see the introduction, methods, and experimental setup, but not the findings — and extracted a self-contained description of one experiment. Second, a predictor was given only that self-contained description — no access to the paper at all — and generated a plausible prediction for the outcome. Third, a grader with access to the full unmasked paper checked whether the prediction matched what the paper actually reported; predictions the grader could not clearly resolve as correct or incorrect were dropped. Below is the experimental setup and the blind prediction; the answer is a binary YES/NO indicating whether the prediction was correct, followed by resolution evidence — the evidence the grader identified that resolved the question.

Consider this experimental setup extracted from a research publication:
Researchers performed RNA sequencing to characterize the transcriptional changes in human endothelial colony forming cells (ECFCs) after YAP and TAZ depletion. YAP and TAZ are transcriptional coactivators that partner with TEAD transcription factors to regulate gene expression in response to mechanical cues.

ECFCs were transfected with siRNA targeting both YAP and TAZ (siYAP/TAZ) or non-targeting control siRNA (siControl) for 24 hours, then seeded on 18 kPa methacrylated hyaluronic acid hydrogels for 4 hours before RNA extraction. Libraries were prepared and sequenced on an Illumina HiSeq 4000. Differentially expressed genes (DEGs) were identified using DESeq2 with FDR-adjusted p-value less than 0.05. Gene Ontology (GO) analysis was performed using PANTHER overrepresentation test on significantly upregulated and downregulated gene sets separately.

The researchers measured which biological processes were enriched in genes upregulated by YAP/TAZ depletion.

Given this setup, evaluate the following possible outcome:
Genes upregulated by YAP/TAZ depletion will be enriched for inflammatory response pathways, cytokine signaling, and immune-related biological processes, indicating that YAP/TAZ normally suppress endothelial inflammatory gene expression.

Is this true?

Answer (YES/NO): NO